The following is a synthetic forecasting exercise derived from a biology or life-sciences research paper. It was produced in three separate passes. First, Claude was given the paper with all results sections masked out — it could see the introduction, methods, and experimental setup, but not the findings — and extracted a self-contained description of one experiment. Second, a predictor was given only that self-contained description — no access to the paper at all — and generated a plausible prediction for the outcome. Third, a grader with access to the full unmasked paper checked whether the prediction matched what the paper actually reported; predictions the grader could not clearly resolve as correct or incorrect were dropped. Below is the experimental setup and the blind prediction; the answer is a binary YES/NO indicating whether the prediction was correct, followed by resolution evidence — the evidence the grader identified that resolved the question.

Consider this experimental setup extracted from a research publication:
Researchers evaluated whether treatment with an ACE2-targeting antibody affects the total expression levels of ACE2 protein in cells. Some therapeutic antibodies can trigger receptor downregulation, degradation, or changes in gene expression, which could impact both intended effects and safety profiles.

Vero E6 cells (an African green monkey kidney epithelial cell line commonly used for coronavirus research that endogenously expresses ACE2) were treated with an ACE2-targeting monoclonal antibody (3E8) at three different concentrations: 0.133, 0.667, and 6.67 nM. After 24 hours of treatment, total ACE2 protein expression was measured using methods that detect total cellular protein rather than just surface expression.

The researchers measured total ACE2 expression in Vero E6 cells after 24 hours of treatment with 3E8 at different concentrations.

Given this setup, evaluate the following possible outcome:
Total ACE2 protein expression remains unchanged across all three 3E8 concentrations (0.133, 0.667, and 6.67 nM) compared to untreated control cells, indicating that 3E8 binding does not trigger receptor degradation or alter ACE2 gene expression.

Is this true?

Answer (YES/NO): YES